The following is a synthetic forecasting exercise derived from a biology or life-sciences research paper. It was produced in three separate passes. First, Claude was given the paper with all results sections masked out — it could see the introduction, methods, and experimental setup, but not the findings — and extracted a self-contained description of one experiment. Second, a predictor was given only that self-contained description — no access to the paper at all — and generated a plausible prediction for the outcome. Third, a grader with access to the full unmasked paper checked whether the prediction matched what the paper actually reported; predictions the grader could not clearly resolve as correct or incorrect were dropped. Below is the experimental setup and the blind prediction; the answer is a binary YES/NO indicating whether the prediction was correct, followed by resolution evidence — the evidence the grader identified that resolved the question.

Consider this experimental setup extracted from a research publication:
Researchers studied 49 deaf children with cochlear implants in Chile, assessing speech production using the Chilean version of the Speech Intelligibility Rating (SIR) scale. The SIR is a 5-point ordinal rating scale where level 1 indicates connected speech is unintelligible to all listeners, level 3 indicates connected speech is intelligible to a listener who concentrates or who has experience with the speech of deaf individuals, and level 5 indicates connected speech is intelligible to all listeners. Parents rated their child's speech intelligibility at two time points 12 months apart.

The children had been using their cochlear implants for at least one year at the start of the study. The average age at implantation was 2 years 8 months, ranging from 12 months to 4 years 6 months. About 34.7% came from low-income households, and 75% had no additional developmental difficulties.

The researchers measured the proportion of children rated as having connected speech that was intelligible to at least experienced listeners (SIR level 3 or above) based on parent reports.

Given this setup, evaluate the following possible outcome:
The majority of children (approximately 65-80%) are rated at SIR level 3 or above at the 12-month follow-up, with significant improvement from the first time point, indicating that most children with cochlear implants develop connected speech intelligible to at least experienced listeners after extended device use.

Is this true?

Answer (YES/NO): NO